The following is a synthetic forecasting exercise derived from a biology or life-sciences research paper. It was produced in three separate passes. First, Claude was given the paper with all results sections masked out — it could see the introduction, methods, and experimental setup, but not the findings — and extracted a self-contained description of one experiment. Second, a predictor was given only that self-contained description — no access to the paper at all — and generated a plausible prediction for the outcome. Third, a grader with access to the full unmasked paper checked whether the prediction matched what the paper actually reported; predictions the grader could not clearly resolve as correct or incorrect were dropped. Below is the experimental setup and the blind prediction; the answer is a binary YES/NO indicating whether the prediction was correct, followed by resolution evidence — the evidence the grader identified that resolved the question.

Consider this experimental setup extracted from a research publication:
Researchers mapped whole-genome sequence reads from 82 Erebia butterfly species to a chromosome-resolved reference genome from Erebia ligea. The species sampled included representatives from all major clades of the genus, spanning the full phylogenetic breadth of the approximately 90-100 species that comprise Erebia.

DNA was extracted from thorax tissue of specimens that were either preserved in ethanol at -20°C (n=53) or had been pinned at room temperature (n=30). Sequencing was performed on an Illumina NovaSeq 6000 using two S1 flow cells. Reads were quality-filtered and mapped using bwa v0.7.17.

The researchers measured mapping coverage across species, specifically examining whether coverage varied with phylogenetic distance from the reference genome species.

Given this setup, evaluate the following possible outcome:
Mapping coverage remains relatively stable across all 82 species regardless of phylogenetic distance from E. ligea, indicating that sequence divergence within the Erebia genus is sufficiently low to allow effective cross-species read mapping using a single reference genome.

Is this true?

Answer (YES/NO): NO